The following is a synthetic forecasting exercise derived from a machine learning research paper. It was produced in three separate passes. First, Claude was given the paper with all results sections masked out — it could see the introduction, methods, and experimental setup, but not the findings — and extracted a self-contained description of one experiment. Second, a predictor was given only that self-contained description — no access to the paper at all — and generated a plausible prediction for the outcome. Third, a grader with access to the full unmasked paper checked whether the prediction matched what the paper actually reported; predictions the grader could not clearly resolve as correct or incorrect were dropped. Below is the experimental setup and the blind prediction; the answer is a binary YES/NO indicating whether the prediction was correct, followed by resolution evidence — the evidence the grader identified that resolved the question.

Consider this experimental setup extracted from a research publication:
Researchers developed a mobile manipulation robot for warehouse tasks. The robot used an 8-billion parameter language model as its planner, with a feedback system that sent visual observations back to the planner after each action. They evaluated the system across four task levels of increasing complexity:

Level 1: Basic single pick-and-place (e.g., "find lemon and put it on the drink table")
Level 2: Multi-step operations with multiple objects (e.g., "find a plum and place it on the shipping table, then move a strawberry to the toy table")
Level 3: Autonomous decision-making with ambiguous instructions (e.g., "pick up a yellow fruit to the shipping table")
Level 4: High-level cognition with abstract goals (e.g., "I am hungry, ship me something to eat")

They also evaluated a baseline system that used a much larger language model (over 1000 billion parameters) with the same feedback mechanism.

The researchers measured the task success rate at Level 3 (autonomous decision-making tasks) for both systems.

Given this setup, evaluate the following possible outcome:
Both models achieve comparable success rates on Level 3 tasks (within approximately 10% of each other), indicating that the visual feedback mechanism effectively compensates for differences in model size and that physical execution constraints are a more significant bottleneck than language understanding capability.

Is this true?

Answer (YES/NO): NO